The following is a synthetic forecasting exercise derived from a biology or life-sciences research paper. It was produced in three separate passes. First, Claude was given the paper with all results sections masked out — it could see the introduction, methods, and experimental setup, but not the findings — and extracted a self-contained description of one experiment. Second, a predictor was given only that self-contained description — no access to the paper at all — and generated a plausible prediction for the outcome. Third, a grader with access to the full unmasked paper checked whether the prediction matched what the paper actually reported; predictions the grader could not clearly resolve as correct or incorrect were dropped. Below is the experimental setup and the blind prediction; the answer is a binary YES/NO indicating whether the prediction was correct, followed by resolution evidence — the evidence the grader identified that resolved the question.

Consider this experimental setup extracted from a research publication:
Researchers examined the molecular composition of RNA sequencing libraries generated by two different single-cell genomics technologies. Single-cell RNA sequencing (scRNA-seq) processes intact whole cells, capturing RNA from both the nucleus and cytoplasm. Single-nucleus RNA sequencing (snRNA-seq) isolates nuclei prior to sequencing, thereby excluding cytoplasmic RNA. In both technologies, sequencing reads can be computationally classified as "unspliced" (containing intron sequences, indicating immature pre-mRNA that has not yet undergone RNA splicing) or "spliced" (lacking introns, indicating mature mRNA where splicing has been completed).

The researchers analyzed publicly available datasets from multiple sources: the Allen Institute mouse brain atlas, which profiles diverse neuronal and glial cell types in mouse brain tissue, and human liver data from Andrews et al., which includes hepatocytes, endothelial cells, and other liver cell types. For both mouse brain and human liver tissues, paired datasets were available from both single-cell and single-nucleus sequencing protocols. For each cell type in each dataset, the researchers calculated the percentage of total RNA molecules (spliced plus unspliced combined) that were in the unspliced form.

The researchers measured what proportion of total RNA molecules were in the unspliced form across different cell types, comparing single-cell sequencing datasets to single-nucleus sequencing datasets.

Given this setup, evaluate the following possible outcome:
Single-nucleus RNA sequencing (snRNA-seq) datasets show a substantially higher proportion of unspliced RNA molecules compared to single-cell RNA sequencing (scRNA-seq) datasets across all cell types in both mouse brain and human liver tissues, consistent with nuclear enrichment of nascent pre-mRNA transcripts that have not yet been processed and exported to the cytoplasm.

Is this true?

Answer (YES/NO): YES